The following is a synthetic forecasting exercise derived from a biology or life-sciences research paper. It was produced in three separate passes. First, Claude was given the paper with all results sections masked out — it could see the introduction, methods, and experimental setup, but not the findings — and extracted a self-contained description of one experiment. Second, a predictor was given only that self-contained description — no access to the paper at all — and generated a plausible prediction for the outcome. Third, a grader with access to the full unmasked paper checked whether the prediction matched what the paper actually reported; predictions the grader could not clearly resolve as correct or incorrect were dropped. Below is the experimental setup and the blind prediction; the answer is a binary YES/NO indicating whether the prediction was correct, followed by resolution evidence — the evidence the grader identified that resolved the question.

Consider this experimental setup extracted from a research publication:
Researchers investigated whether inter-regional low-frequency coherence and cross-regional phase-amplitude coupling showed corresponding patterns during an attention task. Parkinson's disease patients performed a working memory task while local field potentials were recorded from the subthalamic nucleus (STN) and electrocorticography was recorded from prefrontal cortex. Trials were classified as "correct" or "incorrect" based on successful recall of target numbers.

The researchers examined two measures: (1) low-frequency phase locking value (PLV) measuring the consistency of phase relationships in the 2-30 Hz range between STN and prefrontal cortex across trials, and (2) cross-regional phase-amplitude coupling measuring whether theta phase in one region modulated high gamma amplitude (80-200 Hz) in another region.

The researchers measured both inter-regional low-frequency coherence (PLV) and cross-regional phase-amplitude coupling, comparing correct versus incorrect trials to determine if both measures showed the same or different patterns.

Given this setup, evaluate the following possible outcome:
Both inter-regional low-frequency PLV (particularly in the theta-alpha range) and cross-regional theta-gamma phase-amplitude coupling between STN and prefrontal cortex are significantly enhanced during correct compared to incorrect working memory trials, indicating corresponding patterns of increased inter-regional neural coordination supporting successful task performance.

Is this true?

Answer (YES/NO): NO